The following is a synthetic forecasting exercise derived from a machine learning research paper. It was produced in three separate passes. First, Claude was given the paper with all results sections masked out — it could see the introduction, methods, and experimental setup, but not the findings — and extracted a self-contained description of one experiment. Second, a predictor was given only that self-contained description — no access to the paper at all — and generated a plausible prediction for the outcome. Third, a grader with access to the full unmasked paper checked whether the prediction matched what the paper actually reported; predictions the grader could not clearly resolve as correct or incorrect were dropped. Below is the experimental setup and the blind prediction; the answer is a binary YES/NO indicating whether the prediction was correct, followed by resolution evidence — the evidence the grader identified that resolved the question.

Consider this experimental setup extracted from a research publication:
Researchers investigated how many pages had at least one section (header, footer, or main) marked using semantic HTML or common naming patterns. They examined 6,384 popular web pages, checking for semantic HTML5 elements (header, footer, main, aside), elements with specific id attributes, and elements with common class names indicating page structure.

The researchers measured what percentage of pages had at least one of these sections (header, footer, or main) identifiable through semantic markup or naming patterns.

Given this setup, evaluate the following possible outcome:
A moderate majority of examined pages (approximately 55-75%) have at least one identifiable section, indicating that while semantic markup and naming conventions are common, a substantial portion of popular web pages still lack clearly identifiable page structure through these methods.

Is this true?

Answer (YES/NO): NO